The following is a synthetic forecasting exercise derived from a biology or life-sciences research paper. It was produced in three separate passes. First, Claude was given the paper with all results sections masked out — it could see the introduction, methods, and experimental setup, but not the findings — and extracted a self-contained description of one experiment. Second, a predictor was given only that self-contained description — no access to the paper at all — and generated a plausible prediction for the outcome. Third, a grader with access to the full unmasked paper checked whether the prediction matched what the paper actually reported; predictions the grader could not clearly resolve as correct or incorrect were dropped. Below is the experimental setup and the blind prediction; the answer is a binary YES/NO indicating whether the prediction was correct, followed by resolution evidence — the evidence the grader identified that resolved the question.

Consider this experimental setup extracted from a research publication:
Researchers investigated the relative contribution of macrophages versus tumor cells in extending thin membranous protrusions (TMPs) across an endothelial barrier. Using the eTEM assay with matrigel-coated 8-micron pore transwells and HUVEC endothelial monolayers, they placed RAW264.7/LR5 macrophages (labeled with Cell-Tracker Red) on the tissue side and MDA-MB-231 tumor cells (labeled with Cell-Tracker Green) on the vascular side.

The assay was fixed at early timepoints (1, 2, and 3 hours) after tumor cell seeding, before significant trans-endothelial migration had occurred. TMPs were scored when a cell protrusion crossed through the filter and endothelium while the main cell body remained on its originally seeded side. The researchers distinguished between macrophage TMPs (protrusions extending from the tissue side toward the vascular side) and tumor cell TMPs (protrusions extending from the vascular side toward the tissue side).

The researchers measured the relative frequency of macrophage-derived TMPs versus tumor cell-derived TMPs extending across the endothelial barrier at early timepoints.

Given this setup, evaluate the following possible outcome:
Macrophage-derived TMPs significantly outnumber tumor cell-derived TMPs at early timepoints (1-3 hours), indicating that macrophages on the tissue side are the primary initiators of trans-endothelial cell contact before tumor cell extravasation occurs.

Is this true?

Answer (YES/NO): NO